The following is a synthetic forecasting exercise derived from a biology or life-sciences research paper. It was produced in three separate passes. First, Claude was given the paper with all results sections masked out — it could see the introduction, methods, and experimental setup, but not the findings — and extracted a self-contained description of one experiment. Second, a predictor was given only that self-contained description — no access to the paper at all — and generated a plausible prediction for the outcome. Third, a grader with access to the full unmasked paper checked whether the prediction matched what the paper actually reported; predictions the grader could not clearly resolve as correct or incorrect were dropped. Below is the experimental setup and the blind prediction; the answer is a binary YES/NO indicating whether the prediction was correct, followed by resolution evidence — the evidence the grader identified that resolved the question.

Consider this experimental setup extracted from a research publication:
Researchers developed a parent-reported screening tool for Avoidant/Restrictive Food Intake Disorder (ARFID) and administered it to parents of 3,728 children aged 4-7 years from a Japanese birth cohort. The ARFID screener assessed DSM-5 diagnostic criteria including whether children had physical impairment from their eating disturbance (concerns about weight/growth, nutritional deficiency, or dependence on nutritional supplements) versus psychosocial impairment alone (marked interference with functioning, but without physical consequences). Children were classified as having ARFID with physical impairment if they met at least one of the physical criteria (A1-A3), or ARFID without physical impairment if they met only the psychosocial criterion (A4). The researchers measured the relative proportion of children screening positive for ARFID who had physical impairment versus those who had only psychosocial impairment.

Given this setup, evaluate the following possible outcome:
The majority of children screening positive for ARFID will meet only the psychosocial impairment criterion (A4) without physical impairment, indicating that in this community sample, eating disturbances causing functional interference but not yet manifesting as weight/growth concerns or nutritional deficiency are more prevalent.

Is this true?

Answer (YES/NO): NO